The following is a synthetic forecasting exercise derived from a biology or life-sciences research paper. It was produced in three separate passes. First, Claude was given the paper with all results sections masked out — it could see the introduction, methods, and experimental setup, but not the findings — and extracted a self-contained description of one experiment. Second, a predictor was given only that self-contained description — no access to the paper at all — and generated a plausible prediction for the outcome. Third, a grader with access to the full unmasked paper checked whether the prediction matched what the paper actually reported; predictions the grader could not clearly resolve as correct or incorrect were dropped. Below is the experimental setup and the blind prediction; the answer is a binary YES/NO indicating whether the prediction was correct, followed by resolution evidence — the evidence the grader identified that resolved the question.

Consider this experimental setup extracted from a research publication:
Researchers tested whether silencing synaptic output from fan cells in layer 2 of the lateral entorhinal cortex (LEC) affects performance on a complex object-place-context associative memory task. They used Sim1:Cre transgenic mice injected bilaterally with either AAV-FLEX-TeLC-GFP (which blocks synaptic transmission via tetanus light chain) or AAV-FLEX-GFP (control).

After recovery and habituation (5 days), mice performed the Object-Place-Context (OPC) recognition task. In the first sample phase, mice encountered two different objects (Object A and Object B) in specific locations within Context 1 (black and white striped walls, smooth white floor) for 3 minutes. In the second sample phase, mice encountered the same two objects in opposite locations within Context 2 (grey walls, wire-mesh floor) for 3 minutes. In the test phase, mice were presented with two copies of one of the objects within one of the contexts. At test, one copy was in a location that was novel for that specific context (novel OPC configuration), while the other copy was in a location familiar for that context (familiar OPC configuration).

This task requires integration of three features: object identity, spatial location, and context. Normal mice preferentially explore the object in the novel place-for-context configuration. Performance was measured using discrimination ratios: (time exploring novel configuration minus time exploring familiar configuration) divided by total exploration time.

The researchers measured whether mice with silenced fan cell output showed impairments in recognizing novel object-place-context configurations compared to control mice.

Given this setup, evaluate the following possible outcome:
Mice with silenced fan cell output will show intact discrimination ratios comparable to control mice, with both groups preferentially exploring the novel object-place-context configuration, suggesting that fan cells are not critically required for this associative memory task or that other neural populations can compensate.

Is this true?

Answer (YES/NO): NO